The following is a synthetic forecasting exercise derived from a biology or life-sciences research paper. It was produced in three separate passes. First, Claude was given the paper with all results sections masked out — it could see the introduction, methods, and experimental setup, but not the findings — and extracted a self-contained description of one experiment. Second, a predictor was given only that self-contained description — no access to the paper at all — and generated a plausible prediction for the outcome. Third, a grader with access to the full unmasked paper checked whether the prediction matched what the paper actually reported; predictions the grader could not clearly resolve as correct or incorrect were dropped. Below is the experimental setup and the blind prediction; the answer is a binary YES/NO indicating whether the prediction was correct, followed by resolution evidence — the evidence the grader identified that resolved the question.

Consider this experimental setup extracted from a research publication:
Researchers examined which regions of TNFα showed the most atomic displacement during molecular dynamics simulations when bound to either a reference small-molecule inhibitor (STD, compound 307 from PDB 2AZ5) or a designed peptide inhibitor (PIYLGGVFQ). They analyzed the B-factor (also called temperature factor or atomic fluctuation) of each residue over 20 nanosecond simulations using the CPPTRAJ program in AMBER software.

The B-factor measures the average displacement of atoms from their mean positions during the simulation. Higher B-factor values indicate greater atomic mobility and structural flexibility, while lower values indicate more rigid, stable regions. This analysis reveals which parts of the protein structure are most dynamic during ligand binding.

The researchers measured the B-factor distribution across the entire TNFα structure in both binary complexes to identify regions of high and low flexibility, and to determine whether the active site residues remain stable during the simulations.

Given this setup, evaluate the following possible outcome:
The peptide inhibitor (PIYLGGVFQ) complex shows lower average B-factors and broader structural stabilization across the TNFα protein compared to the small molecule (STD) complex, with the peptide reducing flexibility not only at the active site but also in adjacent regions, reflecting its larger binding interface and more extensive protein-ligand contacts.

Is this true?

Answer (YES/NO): NO